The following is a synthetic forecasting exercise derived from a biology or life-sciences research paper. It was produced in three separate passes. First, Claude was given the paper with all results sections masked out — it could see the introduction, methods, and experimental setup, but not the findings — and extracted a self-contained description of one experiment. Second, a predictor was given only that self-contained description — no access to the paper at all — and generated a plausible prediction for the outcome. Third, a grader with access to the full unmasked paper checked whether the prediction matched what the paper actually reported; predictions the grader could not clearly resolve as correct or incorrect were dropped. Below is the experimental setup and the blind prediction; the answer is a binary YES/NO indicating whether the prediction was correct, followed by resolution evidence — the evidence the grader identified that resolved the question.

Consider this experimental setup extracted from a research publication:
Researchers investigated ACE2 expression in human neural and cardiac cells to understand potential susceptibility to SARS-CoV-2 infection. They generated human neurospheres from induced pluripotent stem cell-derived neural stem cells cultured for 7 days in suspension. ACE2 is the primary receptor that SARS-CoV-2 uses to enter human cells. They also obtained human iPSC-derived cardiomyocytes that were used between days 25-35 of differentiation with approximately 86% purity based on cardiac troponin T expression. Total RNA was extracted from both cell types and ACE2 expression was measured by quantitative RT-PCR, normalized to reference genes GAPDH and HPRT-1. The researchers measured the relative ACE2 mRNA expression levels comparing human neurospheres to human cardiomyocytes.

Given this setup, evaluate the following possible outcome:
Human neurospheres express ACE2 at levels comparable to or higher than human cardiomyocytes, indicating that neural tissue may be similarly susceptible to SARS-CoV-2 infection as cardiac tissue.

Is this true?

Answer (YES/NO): NO